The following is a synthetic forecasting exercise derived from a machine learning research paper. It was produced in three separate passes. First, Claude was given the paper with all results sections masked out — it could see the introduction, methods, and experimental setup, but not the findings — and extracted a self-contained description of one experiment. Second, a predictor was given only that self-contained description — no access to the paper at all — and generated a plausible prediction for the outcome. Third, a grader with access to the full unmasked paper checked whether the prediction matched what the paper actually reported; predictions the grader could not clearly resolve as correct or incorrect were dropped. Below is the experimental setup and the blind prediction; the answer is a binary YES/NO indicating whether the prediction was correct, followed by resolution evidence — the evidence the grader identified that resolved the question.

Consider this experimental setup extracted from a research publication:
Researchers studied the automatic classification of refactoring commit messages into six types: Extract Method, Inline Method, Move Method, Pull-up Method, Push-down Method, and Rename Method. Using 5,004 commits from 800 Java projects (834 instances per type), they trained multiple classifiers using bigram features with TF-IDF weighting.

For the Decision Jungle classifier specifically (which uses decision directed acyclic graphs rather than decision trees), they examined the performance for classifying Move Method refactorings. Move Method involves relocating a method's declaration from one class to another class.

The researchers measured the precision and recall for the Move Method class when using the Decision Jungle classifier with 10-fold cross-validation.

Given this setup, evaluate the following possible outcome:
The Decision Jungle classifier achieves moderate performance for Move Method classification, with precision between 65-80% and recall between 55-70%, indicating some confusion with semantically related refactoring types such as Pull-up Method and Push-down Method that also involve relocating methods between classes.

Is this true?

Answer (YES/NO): NO